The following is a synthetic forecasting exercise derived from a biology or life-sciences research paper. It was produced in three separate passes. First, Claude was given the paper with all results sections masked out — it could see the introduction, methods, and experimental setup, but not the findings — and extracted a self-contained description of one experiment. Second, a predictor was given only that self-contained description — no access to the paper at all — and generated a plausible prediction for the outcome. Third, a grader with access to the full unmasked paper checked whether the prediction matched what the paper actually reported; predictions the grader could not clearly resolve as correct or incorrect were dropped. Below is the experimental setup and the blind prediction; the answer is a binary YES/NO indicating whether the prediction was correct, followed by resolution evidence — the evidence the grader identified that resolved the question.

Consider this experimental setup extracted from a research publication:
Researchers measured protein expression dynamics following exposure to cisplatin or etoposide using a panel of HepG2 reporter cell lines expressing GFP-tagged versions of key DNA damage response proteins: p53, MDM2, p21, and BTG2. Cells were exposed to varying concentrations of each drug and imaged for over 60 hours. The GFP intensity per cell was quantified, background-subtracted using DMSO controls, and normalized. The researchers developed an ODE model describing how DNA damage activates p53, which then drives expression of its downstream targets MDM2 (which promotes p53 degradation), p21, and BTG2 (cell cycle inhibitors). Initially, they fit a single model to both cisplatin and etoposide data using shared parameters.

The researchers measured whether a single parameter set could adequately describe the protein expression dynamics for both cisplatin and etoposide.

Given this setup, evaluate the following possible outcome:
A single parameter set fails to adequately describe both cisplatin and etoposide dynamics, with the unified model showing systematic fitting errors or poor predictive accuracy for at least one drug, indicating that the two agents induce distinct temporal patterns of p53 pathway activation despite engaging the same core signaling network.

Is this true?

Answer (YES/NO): YES